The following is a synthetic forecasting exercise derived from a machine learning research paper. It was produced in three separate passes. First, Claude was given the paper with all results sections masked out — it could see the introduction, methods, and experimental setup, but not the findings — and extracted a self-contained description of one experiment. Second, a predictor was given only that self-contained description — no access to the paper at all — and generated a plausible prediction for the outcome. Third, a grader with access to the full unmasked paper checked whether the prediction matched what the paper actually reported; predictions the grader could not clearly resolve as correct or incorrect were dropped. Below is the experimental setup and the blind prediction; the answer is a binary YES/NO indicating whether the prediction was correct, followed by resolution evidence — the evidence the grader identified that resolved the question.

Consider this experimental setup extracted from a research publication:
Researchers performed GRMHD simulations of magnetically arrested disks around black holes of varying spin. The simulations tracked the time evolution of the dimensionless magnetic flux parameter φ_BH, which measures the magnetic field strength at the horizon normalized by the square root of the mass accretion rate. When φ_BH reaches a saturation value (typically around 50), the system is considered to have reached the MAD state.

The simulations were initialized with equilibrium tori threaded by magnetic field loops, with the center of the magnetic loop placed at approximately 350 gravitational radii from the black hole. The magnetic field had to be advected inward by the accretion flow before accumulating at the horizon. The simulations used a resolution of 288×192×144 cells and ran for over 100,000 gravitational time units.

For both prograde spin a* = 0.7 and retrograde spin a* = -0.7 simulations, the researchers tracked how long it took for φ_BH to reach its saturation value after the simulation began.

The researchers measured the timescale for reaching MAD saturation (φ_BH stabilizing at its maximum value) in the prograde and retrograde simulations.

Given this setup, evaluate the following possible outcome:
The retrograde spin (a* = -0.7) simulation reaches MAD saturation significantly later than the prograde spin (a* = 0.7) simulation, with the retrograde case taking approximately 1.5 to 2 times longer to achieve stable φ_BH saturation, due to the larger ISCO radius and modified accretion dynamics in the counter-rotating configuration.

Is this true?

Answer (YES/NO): NO